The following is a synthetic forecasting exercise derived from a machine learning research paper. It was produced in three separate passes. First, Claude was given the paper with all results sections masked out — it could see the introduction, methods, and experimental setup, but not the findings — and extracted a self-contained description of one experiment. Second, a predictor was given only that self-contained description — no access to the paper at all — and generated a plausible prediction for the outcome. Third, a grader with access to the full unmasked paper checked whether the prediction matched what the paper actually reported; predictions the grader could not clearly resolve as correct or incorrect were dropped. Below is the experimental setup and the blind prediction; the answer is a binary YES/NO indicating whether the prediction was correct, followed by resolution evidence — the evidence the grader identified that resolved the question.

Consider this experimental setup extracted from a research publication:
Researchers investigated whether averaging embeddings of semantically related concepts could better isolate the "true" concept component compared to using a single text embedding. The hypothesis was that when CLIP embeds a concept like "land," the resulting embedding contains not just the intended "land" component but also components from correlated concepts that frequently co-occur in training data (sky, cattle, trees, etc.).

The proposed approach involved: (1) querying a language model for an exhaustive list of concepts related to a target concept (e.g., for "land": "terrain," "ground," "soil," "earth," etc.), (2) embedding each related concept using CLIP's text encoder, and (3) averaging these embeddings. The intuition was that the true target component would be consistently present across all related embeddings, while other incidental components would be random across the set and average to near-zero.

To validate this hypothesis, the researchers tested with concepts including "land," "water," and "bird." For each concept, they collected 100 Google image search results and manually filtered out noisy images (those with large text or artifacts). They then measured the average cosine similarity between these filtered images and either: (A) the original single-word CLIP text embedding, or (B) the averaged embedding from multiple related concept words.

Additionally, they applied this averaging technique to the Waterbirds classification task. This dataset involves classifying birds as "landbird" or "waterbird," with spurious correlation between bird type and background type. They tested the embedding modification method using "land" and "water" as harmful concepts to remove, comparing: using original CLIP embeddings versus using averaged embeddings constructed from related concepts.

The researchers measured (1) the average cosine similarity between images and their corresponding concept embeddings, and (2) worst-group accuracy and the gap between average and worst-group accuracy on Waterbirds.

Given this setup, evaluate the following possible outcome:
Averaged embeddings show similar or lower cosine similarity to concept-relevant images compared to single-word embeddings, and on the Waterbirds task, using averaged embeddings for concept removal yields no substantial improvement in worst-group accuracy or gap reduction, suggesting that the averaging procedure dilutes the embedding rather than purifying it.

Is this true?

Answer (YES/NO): NO